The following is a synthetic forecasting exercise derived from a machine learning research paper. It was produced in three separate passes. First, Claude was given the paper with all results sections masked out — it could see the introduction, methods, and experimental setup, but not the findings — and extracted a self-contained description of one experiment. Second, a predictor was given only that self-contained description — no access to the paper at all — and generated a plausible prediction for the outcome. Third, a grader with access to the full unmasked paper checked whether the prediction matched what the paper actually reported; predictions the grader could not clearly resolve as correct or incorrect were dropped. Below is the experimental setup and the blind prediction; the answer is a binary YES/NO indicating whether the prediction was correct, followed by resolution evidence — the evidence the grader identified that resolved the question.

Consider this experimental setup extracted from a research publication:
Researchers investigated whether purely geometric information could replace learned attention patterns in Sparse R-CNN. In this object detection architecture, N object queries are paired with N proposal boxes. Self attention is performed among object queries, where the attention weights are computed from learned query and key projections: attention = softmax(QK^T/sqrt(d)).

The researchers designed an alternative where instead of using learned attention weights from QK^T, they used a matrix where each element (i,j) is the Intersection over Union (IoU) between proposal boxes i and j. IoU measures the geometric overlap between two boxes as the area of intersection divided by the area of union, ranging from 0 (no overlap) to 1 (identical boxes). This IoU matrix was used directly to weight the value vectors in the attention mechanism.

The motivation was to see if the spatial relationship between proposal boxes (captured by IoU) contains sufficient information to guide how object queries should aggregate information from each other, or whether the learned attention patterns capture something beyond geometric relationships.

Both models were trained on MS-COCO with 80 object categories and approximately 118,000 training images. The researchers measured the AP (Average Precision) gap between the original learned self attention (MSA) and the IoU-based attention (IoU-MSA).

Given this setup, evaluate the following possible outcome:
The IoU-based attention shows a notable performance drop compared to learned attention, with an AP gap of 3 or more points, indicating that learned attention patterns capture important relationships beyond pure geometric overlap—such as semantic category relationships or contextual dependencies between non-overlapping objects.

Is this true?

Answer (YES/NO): NO